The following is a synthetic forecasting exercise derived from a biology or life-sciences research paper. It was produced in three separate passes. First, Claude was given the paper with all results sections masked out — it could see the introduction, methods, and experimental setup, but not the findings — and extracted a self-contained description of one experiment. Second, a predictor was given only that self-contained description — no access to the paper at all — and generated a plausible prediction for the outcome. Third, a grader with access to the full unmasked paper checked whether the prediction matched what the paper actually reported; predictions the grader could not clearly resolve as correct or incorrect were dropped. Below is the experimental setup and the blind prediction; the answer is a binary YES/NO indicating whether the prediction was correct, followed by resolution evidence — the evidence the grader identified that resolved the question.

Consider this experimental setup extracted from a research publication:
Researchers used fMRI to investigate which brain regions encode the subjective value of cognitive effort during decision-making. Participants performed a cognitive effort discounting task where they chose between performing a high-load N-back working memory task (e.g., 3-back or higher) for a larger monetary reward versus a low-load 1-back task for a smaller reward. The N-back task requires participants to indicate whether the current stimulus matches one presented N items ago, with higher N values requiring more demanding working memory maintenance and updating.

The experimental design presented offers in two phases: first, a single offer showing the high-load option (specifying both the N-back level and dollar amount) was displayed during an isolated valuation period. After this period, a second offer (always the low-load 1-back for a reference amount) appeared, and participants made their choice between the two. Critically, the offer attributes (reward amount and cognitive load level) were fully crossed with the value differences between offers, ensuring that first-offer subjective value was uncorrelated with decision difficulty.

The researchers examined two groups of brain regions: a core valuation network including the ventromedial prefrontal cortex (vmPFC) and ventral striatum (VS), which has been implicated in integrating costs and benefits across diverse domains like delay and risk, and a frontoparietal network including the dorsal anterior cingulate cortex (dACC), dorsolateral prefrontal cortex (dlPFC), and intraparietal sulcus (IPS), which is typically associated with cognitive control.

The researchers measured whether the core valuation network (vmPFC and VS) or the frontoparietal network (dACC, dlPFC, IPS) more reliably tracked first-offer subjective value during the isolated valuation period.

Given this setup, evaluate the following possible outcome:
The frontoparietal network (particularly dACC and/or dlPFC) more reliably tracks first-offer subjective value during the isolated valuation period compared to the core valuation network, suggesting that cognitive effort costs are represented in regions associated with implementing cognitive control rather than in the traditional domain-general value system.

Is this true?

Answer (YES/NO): NO